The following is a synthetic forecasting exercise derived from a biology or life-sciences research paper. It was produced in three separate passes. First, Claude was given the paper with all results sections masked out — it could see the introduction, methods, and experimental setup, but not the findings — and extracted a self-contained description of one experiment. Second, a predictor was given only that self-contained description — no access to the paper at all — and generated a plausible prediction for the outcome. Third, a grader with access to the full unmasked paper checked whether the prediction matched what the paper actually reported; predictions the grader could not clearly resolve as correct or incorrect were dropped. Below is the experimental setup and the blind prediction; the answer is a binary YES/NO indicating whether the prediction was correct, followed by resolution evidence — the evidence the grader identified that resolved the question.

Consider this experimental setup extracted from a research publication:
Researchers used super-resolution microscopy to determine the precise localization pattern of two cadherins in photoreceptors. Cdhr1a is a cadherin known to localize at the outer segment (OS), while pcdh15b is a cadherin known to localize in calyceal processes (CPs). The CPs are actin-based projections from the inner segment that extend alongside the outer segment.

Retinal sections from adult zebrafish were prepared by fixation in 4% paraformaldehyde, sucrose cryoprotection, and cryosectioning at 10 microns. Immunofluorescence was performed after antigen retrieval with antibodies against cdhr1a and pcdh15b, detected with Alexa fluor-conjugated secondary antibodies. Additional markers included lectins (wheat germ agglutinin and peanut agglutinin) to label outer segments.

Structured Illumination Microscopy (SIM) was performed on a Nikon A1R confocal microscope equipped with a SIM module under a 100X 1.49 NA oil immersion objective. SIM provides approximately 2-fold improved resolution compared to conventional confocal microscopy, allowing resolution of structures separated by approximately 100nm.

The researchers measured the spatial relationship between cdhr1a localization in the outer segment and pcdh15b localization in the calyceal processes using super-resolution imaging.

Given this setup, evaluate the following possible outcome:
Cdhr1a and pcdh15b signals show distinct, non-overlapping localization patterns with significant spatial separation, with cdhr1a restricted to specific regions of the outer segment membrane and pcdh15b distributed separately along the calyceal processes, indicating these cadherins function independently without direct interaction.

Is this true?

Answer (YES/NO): NO